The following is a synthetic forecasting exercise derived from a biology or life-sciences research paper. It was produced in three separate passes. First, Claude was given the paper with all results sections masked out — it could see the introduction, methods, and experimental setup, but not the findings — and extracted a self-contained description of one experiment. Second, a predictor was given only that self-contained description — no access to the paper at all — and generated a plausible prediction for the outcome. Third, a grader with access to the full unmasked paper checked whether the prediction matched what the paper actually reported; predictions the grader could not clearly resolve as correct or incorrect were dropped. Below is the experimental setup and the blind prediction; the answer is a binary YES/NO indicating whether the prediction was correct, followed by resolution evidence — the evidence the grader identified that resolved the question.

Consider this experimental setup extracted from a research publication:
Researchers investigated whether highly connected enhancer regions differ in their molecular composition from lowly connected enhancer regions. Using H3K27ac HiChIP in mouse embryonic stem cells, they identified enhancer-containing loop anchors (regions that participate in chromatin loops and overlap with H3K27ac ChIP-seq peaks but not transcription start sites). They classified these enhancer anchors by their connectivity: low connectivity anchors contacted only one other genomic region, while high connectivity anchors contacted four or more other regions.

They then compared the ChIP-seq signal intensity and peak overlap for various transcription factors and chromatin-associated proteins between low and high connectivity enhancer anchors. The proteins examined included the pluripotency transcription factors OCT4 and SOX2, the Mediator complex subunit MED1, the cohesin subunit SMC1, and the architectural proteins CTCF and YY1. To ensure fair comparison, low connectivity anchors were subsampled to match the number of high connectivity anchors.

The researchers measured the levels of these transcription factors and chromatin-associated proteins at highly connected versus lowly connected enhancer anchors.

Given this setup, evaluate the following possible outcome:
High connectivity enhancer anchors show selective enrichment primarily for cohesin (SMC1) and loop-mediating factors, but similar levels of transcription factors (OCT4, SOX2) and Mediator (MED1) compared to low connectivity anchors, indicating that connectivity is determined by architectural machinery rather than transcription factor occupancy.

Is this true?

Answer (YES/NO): NO